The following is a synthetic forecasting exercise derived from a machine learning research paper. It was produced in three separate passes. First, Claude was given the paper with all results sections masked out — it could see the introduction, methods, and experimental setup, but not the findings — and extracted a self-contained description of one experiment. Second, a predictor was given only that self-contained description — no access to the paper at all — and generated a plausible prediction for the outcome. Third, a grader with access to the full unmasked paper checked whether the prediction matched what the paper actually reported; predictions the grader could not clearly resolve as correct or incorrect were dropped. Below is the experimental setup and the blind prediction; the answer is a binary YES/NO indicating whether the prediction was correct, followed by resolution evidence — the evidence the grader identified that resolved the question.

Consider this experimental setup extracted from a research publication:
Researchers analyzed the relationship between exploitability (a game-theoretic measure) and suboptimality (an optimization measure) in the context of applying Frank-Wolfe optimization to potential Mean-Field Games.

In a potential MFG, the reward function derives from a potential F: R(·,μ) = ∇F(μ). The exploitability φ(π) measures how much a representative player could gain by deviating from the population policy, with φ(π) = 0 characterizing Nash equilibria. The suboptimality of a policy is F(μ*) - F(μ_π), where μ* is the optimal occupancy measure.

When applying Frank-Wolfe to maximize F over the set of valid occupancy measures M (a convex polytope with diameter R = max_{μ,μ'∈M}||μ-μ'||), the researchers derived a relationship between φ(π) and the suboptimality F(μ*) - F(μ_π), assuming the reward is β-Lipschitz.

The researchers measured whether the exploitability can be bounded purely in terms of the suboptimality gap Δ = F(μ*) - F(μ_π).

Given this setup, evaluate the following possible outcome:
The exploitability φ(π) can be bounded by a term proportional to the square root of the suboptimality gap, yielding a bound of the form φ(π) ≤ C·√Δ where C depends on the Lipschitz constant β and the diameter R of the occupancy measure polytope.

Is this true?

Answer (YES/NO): NO